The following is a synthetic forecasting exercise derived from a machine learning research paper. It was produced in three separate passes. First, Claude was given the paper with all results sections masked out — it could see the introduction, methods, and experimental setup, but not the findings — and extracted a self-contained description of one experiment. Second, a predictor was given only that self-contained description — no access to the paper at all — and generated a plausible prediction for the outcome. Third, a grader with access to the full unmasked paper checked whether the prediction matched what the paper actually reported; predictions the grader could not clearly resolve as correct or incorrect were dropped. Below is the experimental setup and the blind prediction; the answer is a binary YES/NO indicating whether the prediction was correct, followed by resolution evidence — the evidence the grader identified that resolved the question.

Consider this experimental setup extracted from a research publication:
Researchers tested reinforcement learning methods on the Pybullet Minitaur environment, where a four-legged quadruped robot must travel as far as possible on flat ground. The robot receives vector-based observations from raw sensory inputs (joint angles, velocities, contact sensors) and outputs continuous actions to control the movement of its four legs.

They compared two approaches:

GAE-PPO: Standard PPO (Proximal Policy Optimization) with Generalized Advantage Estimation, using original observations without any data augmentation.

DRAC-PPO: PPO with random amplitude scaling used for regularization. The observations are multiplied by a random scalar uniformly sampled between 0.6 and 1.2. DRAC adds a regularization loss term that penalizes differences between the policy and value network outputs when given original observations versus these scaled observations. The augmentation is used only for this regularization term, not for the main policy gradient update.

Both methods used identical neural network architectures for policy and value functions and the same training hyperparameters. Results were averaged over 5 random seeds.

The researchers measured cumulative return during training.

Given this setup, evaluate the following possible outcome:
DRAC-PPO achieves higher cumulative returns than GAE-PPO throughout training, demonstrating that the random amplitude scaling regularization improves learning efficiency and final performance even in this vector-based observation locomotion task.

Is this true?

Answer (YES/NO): NO